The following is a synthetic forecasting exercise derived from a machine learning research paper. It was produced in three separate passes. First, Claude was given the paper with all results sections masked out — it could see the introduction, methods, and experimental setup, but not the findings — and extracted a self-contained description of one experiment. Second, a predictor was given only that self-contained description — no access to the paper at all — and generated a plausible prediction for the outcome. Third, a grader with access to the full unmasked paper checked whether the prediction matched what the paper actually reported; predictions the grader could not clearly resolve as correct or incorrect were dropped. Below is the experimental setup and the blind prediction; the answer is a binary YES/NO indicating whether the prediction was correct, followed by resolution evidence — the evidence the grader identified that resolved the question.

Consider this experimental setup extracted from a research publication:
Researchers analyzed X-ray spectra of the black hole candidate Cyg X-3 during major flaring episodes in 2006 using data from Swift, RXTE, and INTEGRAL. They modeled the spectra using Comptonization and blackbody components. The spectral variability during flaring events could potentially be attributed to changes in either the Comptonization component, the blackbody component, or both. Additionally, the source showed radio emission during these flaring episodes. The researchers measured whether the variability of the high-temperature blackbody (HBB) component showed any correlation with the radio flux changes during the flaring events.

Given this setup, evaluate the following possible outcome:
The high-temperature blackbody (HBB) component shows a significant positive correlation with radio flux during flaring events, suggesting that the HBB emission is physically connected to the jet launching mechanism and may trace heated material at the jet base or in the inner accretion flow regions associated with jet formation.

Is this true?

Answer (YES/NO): NO